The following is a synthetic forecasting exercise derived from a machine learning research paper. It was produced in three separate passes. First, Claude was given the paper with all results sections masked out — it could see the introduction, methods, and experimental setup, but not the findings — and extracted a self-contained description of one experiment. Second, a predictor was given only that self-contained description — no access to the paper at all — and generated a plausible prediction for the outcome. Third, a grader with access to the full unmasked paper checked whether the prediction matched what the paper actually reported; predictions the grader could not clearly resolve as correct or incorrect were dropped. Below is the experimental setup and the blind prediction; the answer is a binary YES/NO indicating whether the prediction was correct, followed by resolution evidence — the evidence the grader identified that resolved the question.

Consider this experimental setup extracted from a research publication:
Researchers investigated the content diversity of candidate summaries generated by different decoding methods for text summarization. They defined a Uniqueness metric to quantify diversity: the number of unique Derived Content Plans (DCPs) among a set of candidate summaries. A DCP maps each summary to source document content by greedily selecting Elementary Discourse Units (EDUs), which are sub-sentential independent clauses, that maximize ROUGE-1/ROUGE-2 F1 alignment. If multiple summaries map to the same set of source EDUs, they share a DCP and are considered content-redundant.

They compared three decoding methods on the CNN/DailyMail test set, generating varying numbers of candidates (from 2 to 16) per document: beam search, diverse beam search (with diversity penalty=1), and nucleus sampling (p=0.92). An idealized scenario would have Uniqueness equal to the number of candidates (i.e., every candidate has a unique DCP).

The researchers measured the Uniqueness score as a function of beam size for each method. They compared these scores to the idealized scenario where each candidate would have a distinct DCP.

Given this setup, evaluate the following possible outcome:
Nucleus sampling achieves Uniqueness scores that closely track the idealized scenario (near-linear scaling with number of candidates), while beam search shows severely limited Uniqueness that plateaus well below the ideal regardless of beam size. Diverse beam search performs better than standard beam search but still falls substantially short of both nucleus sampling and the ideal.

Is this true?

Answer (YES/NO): NO